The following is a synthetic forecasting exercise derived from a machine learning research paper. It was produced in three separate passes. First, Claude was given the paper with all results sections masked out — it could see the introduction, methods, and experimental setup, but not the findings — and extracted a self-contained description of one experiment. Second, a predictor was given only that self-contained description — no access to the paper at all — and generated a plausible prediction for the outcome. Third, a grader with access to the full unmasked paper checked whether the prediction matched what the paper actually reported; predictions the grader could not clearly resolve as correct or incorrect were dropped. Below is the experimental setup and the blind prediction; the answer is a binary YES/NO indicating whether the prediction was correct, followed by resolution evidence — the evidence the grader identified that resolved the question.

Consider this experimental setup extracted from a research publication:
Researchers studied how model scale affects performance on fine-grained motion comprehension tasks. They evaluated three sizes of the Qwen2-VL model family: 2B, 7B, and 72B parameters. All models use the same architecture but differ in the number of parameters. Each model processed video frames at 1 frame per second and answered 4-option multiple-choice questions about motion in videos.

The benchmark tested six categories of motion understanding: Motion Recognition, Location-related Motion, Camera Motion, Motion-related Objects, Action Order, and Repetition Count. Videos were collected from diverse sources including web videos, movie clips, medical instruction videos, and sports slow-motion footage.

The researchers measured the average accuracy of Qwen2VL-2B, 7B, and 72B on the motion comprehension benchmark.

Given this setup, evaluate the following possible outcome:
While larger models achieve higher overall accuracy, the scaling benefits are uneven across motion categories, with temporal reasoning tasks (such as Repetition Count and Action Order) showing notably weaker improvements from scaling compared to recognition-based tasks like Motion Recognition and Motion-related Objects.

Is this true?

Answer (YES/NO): NO